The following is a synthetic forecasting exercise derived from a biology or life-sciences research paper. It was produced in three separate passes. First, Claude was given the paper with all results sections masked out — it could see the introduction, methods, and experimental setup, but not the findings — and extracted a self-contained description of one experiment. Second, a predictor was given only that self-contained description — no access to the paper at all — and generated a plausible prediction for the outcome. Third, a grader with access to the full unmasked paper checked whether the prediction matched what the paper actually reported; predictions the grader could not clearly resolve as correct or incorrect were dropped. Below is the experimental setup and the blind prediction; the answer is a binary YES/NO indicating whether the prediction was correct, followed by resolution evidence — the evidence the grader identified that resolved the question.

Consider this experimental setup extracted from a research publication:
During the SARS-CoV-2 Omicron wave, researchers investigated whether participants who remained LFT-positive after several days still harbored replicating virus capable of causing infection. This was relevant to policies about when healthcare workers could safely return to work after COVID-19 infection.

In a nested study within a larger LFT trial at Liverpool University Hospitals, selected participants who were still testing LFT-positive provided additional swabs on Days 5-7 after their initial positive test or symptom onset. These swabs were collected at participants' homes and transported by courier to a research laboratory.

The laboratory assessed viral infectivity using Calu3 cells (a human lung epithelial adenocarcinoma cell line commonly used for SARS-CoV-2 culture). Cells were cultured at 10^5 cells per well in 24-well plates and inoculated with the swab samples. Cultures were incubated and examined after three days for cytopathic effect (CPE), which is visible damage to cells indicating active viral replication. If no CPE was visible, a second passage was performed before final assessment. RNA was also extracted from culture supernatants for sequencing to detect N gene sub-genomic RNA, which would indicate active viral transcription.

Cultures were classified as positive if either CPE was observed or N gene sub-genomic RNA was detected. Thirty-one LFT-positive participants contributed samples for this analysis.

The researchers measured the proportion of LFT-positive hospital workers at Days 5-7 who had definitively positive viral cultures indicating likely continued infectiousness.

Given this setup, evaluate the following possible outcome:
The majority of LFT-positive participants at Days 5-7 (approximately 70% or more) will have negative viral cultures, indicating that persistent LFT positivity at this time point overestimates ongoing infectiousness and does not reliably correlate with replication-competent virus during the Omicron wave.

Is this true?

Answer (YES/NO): NO